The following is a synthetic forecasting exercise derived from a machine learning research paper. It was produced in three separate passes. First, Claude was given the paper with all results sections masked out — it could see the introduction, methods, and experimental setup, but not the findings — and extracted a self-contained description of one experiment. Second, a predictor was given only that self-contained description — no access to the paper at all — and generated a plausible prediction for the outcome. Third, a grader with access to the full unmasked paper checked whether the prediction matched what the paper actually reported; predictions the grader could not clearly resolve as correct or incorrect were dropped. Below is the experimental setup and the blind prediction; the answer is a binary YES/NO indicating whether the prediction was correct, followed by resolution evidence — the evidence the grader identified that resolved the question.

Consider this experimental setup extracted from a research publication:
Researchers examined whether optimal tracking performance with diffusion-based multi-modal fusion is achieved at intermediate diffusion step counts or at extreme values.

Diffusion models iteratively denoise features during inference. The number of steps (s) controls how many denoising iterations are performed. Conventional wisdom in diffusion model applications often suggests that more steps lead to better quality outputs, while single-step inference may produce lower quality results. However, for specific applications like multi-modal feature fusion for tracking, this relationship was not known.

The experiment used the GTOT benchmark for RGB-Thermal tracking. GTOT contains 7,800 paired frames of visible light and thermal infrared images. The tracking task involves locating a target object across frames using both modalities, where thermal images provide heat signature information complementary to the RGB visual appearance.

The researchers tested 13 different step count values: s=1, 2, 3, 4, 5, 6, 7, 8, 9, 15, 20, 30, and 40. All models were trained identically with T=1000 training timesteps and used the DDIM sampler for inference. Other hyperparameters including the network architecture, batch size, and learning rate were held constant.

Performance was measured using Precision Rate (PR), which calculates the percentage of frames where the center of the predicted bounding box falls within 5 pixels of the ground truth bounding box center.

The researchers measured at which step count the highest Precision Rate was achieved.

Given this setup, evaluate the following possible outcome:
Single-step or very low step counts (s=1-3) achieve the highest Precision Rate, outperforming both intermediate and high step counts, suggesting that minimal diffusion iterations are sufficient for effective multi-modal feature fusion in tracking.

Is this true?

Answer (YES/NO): NO